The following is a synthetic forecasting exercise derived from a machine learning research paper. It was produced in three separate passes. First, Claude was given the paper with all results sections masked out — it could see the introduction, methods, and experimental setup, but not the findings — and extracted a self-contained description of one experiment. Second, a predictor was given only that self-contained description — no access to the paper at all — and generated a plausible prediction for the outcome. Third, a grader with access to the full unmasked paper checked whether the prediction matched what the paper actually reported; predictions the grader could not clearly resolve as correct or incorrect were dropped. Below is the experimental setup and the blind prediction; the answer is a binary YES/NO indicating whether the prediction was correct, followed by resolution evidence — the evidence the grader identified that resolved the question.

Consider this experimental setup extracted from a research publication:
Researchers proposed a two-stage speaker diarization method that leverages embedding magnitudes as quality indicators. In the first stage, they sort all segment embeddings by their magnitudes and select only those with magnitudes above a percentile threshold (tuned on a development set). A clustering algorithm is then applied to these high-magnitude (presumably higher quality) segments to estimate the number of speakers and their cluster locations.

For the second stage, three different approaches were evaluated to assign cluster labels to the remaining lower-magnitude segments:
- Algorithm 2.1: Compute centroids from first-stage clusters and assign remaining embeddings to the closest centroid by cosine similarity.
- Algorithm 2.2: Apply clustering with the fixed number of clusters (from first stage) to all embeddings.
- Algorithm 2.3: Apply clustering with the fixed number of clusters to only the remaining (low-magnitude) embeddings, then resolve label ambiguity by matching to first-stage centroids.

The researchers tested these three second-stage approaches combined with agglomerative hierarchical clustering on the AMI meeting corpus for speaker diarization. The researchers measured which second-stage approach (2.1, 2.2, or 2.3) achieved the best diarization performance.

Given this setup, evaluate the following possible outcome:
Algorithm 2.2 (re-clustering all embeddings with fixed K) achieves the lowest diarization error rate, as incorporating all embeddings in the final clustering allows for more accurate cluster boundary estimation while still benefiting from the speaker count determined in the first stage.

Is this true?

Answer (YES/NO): NO